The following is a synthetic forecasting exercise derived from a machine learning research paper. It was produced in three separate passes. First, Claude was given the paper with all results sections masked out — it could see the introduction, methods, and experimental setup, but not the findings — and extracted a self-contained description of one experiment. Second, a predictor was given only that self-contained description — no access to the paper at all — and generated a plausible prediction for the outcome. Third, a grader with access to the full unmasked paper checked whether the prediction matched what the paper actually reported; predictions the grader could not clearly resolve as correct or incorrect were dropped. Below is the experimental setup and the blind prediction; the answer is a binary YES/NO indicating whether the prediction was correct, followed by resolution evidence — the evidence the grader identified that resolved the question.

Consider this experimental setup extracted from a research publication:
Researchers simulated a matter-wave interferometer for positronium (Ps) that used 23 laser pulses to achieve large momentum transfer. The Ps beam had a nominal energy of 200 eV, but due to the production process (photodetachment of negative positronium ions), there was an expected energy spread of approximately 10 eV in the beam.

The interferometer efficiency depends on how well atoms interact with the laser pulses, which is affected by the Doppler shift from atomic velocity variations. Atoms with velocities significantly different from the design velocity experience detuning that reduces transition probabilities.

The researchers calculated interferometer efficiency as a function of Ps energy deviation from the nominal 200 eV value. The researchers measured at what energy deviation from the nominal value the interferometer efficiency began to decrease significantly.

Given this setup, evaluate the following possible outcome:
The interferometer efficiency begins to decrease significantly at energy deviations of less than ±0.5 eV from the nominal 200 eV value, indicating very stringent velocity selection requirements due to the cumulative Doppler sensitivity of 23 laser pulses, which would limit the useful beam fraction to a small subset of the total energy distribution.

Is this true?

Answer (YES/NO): NO